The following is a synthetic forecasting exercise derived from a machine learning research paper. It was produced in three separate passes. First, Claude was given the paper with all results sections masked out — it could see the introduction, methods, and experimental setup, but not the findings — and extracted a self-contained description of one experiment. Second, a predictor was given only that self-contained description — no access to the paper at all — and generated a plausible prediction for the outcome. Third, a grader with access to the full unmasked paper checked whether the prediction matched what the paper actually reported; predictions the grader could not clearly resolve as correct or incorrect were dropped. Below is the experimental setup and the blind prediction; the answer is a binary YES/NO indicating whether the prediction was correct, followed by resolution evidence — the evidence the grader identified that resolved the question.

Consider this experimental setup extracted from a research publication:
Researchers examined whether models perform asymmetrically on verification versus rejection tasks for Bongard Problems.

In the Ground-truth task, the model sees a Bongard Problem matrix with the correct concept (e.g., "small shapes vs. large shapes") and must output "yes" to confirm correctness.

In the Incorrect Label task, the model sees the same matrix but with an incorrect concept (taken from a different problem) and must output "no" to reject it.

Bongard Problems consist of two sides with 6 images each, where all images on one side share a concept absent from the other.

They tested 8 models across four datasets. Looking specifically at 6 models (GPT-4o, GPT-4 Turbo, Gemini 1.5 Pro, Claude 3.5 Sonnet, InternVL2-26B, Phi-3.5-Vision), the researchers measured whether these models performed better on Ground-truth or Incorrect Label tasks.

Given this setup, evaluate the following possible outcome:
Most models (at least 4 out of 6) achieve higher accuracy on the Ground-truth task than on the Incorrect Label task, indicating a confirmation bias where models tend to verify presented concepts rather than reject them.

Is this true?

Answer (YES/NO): NO